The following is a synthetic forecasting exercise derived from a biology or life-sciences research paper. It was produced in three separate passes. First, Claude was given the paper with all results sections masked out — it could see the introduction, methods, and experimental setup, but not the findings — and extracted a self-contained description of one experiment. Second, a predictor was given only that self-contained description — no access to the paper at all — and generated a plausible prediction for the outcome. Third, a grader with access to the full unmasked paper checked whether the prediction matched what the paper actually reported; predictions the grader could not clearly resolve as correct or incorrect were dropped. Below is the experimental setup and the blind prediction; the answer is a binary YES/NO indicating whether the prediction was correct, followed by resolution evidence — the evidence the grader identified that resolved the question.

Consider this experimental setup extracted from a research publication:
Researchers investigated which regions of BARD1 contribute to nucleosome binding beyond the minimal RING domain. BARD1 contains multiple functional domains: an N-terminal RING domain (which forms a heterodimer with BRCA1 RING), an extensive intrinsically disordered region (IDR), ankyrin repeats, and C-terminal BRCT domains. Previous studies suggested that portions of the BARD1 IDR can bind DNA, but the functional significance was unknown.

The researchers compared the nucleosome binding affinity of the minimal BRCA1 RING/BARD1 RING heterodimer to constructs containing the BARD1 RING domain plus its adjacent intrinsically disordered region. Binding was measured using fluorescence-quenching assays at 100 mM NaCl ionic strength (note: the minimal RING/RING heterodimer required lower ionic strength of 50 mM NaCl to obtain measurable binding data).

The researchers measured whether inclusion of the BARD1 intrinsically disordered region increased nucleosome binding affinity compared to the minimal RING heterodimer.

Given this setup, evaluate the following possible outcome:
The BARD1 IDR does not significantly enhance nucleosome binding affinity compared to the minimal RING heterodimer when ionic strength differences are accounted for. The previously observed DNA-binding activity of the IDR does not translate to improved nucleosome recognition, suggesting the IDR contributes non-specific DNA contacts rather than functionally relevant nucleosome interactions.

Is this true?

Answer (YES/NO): NO